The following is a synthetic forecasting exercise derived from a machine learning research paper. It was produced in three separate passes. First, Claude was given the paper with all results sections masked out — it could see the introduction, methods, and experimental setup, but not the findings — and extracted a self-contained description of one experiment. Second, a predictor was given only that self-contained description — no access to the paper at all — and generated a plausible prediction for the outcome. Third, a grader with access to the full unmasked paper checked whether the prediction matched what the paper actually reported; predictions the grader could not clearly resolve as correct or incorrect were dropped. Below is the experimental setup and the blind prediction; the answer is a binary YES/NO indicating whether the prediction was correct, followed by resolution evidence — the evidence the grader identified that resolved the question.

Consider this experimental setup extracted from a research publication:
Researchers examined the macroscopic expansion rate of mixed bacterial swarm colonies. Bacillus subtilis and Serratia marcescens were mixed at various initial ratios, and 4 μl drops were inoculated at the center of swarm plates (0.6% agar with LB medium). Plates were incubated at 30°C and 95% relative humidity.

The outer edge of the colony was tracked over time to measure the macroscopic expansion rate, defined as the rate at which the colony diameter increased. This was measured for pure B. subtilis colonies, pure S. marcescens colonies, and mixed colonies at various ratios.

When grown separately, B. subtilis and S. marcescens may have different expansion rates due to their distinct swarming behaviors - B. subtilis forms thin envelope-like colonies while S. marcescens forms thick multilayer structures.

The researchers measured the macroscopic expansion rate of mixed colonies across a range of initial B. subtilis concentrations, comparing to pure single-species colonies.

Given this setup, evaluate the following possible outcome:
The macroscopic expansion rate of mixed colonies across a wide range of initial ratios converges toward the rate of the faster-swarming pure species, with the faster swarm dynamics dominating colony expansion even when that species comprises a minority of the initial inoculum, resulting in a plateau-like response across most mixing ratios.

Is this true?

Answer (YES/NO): NO